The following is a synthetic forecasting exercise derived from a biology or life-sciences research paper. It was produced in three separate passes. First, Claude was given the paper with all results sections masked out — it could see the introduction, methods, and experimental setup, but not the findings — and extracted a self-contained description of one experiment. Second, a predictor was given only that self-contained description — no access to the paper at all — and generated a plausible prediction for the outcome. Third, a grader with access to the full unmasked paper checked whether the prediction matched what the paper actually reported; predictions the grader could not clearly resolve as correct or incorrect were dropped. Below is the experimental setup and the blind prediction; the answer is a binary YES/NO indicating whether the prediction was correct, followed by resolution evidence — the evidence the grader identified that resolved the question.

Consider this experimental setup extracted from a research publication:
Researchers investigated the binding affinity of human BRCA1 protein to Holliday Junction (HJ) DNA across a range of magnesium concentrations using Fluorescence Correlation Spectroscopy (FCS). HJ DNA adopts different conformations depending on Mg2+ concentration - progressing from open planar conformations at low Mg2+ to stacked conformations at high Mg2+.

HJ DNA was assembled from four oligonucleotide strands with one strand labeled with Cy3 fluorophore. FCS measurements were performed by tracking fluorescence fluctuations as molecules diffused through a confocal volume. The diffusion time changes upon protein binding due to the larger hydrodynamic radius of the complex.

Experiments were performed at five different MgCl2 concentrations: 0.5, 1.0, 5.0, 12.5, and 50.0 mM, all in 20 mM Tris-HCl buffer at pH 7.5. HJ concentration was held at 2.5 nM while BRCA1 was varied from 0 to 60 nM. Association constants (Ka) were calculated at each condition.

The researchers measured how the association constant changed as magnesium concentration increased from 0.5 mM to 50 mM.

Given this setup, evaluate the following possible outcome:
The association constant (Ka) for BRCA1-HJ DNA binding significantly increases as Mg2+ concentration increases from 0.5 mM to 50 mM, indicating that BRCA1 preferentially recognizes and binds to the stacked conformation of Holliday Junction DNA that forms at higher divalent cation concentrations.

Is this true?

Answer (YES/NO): NO